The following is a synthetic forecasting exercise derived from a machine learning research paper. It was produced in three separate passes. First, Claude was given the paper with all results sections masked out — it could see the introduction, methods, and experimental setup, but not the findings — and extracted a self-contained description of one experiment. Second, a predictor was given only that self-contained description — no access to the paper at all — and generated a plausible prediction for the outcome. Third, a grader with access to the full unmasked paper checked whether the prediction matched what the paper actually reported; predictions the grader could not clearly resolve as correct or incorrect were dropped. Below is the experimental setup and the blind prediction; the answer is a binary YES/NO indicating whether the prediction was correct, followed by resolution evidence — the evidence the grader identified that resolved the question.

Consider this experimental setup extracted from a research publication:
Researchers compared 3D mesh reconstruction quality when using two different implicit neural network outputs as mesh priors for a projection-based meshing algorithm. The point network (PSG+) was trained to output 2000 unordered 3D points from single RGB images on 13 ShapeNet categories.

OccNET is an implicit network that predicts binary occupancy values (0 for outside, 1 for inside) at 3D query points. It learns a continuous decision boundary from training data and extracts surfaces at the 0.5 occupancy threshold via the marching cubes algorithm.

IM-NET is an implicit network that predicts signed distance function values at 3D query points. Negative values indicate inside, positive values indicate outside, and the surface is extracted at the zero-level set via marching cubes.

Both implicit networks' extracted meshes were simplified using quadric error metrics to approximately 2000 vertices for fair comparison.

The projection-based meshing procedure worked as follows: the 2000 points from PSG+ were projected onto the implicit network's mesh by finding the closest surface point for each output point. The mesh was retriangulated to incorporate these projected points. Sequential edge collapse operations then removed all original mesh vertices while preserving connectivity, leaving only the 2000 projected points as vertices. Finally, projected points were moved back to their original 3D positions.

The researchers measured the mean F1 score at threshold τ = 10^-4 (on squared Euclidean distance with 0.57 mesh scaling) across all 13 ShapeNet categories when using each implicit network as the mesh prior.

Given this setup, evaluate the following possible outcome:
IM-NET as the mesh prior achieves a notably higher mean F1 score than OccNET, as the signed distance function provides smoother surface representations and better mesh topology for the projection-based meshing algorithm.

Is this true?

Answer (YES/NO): NO